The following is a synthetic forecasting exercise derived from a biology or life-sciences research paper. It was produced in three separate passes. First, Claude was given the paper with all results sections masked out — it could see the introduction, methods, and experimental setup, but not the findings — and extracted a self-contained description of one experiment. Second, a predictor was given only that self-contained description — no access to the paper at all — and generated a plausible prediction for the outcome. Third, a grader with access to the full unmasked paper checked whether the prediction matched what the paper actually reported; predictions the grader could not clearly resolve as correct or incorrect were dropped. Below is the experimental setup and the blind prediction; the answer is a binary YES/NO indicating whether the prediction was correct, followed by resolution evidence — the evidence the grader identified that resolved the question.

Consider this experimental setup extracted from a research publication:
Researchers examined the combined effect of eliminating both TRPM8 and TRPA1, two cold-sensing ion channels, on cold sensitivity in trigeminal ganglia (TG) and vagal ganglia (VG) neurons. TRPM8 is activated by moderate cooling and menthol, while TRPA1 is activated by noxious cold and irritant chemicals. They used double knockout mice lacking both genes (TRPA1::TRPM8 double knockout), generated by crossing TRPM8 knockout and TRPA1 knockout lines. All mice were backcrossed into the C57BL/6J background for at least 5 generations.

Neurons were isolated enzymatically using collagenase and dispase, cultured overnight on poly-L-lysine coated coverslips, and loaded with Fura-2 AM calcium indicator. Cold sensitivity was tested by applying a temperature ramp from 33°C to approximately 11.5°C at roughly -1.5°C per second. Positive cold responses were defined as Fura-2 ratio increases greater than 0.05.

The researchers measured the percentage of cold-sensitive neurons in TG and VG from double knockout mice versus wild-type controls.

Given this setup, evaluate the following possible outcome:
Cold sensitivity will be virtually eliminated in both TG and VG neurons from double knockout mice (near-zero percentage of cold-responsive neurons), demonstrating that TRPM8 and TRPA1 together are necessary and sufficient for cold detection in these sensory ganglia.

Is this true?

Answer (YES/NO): NO